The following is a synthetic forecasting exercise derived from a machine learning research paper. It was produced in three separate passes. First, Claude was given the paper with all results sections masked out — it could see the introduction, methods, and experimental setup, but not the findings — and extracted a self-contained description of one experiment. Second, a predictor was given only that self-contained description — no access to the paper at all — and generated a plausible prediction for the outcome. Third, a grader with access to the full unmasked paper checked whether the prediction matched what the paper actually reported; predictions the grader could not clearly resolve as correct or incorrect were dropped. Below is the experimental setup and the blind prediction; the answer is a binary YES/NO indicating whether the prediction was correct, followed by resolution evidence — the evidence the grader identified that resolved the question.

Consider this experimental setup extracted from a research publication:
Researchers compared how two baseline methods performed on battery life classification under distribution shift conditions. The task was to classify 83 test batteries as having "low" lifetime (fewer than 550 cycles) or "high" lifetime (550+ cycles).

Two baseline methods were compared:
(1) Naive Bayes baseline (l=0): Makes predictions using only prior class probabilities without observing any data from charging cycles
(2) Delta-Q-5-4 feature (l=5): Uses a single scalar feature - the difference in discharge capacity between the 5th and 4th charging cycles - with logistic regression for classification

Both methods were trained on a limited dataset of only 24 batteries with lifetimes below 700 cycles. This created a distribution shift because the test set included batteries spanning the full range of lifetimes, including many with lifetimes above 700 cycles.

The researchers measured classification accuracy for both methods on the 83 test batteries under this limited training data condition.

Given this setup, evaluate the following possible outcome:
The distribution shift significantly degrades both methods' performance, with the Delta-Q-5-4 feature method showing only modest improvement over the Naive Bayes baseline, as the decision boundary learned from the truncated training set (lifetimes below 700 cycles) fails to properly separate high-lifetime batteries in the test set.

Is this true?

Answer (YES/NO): NO